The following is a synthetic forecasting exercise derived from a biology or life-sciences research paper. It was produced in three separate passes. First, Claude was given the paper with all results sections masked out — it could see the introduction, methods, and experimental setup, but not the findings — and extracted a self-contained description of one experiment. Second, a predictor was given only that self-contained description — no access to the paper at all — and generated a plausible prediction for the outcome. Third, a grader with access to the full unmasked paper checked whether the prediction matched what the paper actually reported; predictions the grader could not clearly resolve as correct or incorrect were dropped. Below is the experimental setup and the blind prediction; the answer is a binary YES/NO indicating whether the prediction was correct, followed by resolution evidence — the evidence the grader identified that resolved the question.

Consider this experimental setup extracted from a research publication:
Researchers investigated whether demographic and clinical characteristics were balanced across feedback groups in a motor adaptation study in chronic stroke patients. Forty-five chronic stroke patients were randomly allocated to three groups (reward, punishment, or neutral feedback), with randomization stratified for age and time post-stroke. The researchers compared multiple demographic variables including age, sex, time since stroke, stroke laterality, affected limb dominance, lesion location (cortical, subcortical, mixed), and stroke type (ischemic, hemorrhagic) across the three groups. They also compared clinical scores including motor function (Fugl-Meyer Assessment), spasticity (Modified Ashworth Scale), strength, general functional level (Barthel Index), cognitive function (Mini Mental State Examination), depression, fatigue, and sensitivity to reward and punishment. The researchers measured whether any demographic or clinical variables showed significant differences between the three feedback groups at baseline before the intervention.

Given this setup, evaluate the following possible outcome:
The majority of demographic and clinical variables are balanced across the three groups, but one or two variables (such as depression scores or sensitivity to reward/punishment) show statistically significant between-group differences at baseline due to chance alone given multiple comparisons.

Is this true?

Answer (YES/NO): NO